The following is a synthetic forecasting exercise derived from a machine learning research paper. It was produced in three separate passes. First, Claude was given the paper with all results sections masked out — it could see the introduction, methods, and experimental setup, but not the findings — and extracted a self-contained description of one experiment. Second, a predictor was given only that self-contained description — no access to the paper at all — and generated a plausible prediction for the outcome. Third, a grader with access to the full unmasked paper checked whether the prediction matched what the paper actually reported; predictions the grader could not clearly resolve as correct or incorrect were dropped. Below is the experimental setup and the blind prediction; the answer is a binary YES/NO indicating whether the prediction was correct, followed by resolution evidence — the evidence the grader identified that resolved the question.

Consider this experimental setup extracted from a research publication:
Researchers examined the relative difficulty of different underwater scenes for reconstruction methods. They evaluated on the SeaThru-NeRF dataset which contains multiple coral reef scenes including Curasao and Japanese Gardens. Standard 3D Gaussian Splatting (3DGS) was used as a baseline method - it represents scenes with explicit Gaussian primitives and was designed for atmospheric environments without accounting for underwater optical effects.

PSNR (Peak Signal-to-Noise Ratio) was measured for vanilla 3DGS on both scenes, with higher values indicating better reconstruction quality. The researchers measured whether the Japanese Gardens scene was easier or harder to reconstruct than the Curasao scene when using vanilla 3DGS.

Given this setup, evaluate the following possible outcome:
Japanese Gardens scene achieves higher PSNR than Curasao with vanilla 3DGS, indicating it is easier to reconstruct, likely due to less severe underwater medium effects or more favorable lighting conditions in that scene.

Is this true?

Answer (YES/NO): NO